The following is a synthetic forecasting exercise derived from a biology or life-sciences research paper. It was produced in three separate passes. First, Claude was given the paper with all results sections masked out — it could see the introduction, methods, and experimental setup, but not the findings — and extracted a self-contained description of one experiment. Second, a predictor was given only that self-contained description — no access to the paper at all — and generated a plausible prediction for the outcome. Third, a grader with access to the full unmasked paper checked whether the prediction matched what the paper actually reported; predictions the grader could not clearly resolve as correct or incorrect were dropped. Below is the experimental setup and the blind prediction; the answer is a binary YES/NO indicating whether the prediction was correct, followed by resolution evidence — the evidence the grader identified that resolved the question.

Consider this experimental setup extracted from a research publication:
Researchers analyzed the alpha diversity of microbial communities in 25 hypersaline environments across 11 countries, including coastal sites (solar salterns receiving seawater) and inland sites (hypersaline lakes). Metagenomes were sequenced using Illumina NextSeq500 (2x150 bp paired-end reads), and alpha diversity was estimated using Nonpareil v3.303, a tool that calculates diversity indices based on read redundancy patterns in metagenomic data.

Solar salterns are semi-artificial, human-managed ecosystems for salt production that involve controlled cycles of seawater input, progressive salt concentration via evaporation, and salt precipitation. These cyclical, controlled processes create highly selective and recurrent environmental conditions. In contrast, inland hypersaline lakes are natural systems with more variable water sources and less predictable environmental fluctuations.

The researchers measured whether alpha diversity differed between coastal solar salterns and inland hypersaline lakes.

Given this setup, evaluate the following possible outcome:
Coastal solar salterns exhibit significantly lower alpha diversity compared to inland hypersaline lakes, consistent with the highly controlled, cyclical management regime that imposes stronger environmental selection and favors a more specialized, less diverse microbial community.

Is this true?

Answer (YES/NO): YES